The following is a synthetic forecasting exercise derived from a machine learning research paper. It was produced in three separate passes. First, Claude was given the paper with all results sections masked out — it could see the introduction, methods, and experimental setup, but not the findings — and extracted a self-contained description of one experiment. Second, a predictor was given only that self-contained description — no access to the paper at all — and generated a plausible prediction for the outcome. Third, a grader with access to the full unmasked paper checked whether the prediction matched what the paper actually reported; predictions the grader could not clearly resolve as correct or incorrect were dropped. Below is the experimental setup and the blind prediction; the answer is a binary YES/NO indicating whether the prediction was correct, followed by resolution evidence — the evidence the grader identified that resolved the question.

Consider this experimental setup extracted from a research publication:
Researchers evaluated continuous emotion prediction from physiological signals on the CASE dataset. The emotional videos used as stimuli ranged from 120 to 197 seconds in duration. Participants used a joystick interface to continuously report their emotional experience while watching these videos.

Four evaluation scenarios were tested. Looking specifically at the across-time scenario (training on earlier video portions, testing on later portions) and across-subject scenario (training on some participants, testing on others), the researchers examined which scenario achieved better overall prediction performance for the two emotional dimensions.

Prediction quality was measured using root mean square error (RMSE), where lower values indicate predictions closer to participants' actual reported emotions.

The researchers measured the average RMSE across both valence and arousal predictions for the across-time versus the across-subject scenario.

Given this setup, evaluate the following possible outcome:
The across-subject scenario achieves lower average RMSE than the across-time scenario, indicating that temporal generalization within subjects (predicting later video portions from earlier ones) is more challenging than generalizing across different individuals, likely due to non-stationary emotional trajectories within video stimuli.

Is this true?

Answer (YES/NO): YES